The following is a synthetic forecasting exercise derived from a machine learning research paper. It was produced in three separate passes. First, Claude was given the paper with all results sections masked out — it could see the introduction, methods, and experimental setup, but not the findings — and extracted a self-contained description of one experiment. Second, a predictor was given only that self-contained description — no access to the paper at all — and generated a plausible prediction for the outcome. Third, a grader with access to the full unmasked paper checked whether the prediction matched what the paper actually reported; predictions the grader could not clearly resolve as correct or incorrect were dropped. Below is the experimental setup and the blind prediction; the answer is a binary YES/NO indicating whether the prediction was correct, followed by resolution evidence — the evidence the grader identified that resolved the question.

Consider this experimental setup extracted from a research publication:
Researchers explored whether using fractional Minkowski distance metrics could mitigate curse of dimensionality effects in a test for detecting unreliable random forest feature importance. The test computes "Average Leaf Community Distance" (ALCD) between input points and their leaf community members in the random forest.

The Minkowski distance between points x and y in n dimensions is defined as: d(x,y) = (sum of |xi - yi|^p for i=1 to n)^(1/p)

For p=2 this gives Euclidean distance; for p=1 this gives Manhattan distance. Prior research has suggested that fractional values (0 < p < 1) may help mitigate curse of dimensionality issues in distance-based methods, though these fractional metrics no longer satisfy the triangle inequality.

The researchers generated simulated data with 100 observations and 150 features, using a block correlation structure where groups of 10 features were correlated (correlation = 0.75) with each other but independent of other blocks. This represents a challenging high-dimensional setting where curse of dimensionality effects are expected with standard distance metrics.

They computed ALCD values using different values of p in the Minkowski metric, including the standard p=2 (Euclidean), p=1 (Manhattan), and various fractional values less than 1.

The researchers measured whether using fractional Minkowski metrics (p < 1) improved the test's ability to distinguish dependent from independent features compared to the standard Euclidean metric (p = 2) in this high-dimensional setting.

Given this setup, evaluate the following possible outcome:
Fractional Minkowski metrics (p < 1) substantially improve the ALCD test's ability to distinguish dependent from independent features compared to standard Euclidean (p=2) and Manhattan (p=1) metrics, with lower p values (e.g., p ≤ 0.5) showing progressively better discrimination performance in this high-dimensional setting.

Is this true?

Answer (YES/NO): NO